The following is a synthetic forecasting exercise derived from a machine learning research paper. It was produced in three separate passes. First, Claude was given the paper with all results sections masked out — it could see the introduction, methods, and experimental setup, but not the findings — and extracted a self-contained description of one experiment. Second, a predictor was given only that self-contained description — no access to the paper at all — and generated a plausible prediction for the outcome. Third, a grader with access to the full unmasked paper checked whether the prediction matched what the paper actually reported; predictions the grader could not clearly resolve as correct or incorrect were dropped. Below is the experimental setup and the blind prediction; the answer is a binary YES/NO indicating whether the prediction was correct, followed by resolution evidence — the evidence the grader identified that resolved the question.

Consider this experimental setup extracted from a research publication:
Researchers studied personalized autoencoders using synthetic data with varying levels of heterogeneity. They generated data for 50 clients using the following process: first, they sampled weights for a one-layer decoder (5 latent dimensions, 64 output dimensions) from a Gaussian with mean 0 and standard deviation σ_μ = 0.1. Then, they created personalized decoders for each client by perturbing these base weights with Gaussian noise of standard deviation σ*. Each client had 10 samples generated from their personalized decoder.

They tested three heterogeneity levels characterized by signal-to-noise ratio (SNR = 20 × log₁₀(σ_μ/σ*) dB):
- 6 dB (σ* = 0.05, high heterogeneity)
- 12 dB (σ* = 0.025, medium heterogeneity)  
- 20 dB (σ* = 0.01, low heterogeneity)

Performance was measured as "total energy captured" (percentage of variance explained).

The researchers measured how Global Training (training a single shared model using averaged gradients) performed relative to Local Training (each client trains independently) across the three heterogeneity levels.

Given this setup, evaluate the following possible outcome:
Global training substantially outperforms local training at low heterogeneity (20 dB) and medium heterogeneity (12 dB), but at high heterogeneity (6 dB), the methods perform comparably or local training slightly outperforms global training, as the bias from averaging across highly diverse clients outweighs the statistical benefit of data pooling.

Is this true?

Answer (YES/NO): YES